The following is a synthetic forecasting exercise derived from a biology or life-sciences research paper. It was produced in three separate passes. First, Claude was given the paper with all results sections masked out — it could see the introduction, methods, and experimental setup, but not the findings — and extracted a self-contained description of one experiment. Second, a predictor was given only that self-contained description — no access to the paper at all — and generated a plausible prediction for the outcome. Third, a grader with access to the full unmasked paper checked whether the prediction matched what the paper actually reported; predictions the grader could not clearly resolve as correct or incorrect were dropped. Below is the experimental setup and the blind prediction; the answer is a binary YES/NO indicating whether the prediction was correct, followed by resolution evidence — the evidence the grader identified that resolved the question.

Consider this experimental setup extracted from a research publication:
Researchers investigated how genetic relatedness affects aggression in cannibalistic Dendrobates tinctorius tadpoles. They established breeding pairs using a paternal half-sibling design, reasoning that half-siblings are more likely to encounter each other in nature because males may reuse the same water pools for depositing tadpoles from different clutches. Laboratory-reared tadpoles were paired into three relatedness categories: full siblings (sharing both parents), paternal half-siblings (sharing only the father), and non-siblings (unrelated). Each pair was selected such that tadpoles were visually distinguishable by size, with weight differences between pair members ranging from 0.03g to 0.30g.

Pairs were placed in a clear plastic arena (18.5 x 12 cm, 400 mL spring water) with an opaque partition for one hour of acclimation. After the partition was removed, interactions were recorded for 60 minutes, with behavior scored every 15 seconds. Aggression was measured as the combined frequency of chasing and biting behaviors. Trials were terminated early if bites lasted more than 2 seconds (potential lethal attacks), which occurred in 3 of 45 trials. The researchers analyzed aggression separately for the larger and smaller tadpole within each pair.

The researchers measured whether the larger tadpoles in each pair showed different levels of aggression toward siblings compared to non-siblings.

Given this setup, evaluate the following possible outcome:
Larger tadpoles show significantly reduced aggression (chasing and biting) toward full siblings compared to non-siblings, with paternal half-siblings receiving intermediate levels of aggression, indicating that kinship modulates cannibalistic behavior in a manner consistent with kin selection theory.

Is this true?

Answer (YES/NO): NO